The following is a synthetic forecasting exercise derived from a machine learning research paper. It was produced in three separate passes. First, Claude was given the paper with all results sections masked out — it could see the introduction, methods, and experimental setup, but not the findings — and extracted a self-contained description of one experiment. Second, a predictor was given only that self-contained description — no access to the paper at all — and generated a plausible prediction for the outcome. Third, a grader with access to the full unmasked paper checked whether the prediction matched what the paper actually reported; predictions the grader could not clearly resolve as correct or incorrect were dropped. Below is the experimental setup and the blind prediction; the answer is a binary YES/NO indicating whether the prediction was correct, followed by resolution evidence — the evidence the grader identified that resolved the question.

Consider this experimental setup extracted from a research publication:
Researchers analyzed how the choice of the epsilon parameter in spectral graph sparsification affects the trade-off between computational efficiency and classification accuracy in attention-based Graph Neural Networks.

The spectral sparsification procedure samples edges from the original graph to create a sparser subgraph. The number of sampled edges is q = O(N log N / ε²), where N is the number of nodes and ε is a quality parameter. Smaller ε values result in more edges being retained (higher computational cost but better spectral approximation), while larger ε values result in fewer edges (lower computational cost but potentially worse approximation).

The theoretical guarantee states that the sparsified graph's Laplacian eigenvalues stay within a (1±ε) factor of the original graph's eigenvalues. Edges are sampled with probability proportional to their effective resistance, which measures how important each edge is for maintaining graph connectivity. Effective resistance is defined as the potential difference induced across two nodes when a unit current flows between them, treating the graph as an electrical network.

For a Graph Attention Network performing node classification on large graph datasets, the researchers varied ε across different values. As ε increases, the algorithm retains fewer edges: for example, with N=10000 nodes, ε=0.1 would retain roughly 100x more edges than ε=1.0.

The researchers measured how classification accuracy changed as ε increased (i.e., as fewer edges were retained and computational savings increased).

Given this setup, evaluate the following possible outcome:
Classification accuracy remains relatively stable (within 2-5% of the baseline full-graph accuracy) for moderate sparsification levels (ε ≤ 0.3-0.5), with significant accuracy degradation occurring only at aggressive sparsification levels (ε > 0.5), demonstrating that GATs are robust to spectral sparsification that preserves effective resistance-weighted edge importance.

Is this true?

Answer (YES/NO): NO